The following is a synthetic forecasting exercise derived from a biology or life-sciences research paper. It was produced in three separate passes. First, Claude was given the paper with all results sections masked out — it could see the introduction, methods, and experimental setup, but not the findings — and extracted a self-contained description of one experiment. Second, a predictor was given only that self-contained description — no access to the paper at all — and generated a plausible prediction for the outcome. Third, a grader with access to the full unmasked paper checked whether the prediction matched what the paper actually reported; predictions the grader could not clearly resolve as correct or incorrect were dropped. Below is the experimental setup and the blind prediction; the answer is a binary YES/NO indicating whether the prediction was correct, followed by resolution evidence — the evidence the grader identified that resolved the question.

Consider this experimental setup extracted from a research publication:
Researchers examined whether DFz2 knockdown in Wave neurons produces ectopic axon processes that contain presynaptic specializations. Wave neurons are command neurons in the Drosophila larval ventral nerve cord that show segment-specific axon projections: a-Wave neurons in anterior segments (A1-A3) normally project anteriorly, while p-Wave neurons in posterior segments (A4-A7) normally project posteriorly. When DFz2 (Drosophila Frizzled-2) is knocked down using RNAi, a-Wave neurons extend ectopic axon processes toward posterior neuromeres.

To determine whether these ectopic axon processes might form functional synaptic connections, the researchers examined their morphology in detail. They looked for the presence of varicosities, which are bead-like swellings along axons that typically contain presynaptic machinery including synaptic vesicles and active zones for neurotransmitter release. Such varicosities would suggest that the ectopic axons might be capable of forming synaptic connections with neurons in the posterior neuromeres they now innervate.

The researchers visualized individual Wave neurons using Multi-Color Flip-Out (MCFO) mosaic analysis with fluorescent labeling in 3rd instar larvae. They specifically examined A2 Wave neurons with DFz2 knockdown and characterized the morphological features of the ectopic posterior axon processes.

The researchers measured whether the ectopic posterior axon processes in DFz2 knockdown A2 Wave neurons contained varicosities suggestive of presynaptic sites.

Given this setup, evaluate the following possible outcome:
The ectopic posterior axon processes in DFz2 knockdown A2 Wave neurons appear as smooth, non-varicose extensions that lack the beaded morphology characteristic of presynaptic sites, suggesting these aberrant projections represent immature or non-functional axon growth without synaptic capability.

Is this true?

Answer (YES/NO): NO